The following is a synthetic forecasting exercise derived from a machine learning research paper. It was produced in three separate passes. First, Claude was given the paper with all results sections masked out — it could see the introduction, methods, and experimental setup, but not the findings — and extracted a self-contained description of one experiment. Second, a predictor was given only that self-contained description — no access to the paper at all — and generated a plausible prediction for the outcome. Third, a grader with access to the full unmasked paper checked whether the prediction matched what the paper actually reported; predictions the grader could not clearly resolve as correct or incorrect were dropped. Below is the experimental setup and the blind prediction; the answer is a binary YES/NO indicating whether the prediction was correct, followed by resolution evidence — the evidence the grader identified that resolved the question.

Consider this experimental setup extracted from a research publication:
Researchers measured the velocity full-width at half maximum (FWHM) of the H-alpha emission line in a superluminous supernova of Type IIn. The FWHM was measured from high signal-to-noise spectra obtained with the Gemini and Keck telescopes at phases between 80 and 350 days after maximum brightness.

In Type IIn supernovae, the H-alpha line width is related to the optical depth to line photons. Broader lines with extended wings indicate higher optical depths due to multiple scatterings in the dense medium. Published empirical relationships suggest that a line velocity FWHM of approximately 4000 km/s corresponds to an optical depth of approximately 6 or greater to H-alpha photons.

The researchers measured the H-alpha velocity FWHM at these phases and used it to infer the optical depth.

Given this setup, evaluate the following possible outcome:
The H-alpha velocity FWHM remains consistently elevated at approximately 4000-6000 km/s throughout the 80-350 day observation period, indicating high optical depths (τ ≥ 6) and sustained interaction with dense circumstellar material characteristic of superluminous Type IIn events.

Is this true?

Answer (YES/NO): YES